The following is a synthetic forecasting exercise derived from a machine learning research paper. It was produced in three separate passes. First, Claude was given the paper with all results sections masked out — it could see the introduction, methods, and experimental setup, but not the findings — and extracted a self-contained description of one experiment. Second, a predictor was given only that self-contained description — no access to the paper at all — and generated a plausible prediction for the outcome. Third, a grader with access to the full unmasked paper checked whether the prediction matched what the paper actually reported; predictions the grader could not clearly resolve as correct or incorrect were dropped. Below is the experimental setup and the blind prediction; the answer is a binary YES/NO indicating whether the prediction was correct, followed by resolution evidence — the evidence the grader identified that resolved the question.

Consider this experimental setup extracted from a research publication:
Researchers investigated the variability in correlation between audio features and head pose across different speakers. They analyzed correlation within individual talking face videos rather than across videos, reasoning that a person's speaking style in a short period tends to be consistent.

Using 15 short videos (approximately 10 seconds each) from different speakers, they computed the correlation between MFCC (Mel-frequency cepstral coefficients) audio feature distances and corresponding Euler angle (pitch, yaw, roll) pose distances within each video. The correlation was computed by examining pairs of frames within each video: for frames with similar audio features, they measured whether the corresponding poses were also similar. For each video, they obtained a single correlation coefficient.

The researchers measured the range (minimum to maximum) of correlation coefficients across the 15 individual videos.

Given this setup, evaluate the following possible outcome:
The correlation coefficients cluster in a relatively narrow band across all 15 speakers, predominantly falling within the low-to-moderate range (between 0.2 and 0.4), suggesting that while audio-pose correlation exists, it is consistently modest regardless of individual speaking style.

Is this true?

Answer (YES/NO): NO